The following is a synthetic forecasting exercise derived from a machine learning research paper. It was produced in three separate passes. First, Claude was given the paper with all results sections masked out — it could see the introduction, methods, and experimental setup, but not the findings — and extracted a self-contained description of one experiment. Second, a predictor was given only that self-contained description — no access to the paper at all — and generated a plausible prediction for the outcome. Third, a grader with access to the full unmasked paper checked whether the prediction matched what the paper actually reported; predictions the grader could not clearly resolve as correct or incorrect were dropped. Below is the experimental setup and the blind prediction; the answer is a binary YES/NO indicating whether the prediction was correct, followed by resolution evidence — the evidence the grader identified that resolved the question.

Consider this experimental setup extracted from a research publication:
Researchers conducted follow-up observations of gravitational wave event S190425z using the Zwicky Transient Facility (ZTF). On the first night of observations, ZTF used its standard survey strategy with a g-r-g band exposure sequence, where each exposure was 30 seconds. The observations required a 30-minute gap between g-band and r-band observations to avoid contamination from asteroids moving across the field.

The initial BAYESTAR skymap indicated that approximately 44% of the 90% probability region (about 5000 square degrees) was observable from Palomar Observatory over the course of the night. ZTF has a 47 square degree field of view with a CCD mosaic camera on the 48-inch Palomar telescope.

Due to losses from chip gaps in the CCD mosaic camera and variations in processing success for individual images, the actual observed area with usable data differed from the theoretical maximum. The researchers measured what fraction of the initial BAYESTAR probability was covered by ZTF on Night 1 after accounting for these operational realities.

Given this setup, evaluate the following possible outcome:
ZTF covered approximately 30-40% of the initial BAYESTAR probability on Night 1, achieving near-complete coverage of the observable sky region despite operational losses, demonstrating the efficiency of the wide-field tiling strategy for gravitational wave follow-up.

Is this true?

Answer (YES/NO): YES